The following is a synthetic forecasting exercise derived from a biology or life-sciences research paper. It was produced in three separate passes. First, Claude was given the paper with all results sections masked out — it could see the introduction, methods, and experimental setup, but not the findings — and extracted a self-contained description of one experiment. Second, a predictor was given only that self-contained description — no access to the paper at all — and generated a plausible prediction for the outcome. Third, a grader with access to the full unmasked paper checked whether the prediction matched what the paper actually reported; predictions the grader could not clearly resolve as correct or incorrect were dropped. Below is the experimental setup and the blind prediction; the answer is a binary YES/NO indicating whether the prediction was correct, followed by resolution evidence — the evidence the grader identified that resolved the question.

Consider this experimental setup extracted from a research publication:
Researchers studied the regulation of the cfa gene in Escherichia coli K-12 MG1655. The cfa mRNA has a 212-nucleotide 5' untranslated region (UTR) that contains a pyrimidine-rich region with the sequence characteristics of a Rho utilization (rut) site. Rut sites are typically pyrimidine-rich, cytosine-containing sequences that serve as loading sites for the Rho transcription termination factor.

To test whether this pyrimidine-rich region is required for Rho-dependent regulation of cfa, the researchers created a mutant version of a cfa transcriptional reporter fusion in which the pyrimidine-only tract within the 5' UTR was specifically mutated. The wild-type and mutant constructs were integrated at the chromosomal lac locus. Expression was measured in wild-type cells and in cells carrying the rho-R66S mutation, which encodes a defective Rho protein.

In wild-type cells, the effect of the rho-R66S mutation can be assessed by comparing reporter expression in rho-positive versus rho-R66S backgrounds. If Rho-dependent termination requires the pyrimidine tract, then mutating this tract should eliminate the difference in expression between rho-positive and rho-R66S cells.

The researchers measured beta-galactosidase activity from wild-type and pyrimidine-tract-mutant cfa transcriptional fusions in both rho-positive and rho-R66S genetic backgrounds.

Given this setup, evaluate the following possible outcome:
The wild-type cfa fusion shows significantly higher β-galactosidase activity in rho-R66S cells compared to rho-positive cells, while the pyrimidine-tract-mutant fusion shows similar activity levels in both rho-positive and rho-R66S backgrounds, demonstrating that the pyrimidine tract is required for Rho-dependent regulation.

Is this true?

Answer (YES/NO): YES